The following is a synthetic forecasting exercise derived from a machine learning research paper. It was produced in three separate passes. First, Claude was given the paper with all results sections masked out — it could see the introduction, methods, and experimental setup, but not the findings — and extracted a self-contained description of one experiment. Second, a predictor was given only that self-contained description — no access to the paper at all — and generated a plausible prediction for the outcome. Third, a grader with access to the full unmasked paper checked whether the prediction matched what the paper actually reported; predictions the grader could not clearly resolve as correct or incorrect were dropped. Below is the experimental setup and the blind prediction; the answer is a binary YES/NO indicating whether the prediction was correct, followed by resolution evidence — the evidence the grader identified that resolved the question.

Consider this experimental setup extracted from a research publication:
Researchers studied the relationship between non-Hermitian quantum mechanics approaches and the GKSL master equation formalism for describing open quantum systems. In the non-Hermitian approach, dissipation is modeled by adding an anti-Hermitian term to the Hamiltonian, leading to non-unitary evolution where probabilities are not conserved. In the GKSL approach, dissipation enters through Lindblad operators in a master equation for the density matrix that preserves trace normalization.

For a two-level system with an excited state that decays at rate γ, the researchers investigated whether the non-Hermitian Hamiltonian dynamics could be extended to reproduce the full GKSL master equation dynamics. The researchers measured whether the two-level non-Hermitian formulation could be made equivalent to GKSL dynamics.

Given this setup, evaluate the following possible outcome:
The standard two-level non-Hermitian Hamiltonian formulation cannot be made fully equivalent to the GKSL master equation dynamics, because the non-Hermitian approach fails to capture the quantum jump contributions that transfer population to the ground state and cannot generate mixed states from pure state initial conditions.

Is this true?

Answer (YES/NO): NO